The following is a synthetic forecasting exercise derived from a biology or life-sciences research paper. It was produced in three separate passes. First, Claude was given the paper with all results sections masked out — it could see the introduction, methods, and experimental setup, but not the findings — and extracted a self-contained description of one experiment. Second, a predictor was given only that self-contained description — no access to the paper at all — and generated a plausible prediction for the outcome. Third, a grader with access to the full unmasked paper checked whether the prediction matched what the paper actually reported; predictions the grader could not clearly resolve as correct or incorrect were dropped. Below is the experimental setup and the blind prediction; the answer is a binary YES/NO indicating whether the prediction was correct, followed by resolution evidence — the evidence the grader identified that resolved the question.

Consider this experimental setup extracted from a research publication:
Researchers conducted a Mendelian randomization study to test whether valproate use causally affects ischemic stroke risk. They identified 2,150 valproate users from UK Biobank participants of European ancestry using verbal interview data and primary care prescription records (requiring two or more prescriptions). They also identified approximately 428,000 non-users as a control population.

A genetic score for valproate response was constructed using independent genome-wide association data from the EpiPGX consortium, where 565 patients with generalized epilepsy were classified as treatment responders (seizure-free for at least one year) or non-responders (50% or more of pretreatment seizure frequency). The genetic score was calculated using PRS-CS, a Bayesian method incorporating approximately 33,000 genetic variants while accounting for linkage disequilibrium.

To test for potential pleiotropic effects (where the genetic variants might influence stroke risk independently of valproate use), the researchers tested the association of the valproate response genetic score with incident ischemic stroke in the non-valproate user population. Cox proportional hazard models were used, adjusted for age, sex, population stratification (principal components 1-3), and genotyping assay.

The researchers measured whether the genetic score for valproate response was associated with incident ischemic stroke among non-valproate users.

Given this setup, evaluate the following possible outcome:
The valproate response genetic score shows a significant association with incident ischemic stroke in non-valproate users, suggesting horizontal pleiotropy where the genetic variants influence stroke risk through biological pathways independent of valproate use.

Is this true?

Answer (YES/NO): NO